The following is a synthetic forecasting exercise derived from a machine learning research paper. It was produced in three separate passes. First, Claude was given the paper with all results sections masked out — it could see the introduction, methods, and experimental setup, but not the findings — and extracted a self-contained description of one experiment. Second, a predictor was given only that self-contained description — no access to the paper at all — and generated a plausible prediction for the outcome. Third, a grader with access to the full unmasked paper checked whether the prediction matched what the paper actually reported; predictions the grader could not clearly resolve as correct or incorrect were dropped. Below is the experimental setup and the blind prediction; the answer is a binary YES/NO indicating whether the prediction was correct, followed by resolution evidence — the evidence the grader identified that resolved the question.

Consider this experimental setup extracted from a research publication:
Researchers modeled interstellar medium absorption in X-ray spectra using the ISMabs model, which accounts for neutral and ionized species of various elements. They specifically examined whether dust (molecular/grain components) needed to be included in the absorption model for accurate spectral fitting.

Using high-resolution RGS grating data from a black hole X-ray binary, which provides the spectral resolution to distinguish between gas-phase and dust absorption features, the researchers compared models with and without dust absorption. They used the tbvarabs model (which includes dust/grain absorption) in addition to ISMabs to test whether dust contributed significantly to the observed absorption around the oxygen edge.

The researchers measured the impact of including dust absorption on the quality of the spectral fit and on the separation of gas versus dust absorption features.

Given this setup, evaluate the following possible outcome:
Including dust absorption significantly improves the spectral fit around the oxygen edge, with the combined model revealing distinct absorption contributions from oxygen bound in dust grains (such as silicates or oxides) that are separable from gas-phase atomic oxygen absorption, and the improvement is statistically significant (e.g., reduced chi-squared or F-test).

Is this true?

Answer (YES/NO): NO